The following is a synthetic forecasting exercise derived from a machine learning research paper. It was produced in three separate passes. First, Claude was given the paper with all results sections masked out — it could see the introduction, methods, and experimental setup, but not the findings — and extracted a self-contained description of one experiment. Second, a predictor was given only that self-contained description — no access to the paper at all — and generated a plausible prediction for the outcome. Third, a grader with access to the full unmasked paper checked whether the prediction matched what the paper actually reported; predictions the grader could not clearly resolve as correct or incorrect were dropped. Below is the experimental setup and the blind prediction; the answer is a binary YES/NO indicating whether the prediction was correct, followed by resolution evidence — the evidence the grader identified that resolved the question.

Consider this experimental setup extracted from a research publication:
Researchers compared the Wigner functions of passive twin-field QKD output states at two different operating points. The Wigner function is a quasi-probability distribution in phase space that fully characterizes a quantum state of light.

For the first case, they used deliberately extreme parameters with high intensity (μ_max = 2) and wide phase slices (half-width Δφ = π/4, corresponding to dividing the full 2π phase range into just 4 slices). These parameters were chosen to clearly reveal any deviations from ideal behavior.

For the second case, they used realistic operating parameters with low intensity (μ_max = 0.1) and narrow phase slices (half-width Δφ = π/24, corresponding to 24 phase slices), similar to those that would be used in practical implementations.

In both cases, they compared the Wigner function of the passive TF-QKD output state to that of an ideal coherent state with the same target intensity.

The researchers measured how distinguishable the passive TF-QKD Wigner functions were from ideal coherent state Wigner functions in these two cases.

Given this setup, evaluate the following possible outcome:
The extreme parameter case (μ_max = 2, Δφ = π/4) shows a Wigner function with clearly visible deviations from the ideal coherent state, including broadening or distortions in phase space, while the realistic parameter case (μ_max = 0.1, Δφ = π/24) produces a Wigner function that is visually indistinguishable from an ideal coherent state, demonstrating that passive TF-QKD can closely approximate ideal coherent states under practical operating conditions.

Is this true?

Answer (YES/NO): YES